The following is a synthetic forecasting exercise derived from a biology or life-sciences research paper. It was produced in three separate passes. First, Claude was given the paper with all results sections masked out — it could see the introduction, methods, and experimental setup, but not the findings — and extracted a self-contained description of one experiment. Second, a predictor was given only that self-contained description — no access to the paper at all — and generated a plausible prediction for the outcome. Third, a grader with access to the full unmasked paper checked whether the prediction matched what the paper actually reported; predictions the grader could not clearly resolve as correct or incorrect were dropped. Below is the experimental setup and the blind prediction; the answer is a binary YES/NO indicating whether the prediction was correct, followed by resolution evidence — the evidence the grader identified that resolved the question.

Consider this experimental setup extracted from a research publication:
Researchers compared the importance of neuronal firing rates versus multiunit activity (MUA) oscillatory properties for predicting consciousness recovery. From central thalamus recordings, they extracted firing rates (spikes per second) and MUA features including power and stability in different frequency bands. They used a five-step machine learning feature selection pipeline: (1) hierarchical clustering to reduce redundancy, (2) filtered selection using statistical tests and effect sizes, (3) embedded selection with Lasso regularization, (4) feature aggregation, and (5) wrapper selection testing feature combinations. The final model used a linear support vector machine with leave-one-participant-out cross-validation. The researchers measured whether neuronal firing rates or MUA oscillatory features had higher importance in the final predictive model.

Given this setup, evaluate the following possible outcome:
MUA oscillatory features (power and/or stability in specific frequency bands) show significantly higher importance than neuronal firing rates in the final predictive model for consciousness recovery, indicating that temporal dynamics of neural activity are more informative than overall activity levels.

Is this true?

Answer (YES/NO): YES